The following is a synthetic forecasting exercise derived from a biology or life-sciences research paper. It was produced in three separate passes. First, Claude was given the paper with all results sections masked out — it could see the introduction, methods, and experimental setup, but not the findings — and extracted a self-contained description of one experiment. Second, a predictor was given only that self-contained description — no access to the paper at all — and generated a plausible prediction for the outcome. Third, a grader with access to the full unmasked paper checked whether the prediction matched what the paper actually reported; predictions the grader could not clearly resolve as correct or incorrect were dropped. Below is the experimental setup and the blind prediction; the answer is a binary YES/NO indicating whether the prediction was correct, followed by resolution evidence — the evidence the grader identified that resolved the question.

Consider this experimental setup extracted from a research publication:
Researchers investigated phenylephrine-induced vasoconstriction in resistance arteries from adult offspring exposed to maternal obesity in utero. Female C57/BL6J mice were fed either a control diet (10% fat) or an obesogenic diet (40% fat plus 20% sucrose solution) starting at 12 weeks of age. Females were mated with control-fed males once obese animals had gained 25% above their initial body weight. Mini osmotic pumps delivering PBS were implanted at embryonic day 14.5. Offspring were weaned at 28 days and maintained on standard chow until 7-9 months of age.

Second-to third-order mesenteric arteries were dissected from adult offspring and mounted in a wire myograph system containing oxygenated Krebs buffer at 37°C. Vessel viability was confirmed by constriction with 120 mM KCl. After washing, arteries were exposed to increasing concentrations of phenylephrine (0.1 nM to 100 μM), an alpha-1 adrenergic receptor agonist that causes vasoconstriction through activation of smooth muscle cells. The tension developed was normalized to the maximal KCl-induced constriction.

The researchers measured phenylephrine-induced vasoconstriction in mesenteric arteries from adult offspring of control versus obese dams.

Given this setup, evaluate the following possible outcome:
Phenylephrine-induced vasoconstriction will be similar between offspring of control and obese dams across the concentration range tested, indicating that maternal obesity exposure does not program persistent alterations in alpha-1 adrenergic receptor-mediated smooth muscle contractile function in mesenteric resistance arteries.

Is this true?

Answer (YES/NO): YES